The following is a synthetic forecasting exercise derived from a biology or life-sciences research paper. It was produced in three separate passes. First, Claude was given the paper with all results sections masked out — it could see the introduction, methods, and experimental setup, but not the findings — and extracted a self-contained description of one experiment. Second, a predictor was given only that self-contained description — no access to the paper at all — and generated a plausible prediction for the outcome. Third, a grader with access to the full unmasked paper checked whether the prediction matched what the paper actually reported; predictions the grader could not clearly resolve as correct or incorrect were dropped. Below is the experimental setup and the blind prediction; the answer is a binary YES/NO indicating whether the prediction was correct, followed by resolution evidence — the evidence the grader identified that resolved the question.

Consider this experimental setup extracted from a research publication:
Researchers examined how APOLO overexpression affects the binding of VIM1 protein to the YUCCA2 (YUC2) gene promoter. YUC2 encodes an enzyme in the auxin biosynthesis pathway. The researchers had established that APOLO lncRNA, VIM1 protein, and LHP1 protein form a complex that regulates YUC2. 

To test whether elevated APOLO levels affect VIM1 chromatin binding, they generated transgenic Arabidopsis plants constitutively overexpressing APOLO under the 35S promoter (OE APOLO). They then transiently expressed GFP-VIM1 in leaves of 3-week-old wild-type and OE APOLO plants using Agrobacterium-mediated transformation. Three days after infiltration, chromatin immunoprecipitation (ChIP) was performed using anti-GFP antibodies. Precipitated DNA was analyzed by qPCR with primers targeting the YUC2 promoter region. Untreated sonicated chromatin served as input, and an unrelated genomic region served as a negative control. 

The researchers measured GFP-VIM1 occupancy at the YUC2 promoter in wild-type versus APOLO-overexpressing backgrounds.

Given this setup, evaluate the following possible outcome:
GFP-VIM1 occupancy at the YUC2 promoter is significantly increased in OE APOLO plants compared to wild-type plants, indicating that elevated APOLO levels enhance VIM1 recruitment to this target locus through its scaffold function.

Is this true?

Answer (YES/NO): NO